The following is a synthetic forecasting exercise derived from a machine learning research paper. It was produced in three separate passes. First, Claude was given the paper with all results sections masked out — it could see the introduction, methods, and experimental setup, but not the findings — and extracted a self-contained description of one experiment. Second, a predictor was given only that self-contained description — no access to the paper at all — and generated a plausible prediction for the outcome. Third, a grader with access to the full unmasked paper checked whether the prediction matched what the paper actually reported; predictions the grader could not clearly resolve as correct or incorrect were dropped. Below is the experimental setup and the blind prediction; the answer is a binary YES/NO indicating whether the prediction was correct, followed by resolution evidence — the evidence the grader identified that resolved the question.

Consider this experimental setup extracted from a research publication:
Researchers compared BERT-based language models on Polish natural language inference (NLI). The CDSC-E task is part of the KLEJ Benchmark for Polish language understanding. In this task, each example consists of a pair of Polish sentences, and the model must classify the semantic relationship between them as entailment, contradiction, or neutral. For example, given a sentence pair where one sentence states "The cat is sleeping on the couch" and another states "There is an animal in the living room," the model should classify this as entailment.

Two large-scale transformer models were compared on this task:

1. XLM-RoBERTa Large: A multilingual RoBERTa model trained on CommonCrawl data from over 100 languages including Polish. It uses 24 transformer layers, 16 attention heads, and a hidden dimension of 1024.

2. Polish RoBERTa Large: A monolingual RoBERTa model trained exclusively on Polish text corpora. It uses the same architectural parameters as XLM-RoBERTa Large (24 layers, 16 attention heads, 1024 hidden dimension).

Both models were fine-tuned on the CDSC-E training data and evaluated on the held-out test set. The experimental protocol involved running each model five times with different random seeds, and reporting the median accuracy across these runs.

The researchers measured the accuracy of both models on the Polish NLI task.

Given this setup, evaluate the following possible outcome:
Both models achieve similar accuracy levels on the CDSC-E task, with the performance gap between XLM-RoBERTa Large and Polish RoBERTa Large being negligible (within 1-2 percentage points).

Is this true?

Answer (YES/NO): YES